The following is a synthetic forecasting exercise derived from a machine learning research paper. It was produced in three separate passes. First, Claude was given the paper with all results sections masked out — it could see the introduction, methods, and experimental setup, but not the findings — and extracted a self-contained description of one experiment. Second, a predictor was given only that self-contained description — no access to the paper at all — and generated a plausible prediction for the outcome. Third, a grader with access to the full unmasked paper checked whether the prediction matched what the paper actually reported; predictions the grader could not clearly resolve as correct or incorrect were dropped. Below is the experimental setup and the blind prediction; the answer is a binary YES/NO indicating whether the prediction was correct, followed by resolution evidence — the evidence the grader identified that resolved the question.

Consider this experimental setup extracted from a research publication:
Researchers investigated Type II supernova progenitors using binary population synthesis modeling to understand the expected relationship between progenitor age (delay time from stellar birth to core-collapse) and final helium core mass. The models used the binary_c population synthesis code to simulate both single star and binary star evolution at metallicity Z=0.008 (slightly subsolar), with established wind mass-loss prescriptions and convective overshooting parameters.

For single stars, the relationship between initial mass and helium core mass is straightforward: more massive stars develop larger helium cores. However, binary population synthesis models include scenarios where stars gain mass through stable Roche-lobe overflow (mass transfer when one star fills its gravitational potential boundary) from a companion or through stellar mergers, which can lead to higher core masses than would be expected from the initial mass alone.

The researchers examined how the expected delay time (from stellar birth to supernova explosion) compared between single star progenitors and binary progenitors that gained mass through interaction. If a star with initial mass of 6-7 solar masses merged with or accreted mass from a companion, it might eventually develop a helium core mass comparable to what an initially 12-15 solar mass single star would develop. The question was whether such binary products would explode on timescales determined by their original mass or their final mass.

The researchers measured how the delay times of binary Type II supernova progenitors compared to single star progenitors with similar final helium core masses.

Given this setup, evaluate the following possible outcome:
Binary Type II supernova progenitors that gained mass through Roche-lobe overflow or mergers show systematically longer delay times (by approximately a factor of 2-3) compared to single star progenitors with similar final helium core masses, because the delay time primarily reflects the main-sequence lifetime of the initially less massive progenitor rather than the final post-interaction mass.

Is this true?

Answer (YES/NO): YES